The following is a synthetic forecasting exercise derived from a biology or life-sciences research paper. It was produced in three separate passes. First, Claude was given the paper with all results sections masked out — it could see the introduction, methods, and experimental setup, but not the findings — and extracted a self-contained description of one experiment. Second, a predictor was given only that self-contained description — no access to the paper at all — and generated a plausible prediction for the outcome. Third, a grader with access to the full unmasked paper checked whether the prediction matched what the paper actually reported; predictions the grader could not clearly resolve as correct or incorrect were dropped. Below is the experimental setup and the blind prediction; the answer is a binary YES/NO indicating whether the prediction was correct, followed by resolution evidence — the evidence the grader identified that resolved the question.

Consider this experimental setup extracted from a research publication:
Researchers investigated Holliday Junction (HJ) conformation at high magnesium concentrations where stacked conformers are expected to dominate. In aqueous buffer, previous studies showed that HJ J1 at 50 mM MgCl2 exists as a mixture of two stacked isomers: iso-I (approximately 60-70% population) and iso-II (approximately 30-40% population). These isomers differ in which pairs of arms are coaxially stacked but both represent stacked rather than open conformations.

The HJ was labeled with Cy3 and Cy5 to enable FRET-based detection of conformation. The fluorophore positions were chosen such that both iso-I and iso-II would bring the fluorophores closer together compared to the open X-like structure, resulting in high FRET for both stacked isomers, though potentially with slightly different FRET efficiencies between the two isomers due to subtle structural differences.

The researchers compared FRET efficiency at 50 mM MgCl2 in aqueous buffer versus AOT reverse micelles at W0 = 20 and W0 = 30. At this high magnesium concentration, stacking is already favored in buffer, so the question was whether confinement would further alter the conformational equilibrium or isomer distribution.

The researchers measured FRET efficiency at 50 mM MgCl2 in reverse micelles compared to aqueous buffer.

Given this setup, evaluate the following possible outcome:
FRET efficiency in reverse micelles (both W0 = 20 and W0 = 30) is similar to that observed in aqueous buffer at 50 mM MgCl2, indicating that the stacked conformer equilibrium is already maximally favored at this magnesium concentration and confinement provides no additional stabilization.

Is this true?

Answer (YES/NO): NO